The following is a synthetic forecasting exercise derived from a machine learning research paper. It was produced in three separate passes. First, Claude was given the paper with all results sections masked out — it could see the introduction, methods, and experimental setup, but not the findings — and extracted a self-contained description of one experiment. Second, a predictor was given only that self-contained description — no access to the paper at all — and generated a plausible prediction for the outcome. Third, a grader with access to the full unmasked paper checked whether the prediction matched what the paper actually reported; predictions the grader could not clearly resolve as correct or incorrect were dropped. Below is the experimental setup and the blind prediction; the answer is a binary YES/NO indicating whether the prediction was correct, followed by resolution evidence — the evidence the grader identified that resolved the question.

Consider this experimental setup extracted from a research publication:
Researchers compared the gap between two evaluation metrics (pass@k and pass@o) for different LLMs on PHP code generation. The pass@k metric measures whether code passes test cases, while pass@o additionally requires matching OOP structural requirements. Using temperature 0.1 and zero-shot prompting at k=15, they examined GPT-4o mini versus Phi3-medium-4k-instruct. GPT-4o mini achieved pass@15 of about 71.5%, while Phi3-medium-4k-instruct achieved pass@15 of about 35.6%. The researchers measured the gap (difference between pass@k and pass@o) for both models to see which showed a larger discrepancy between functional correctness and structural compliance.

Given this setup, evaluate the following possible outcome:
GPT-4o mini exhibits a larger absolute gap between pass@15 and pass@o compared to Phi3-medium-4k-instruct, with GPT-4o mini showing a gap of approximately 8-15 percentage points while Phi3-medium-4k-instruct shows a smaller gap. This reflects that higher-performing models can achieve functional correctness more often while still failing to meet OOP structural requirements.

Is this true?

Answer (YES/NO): NO